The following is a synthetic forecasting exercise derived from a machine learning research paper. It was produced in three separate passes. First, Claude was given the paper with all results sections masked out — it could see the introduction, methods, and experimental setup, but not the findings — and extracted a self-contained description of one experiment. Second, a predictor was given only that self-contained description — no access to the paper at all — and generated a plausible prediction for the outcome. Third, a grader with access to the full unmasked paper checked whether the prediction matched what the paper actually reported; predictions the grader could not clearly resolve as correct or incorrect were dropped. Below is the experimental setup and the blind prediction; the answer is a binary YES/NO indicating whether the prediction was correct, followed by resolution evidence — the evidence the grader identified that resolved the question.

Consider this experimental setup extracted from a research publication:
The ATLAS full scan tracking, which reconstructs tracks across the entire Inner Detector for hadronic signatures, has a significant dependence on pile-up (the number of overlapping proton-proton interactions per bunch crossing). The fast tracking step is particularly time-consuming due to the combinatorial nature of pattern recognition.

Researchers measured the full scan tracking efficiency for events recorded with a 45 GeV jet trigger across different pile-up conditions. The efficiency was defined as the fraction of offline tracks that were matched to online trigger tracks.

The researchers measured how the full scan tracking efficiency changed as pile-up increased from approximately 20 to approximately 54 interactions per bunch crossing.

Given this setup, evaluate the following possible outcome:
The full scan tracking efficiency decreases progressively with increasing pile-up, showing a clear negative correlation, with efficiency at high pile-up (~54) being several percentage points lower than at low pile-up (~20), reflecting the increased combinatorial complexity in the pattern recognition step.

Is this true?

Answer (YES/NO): NO